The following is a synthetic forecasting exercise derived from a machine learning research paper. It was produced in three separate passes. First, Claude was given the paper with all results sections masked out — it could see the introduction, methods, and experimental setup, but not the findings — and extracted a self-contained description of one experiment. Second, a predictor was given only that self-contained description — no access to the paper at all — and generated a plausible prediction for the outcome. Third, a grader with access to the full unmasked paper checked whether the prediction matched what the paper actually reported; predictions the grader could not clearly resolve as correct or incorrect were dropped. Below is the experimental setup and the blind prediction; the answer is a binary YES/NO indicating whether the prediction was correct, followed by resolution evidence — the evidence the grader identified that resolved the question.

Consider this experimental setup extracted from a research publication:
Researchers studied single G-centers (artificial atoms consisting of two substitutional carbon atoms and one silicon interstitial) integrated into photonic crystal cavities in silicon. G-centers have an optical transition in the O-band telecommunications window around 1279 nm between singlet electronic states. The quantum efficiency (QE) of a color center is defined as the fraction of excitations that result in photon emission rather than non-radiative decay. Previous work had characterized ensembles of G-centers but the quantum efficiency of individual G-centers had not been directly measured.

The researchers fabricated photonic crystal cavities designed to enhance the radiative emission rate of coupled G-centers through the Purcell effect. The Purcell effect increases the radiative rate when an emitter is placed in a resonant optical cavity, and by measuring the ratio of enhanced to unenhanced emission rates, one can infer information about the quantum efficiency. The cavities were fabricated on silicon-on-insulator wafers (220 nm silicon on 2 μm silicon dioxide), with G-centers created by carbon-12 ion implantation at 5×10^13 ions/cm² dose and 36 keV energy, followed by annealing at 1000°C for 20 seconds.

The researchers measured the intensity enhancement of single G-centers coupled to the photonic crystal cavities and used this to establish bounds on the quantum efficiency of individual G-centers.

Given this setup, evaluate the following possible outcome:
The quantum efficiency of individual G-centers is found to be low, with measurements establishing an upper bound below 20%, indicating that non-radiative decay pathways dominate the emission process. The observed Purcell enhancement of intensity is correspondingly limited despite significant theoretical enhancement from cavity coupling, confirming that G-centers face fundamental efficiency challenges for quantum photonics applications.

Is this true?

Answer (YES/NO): NO